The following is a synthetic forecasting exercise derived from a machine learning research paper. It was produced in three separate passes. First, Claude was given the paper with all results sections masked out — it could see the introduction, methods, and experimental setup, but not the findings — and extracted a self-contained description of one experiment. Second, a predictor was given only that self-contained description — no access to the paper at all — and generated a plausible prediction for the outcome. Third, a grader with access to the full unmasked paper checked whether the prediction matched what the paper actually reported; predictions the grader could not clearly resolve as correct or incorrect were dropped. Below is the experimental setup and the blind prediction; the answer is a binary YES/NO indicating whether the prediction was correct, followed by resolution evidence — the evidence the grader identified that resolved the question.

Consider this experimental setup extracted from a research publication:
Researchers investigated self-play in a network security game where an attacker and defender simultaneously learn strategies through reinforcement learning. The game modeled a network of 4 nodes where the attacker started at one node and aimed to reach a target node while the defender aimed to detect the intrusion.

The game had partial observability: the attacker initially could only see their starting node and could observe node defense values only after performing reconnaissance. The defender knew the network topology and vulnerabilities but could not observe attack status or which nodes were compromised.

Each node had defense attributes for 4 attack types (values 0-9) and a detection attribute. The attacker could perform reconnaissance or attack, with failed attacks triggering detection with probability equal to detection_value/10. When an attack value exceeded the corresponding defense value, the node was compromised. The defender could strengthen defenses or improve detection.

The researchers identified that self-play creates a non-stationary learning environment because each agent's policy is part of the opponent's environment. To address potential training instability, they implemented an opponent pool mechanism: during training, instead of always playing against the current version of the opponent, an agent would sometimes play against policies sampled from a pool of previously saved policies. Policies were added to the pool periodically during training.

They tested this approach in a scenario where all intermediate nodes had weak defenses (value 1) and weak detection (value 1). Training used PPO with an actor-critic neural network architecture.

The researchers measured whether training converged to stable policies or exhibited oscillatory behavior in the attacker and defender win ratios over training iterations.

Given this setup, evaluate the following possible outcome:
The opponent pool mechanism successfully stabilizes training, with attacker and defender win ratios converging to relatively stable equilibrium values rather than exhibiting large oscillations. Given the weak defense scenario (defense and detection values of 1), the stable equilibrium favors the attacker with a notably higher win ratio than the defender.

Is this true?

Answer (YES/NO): NO